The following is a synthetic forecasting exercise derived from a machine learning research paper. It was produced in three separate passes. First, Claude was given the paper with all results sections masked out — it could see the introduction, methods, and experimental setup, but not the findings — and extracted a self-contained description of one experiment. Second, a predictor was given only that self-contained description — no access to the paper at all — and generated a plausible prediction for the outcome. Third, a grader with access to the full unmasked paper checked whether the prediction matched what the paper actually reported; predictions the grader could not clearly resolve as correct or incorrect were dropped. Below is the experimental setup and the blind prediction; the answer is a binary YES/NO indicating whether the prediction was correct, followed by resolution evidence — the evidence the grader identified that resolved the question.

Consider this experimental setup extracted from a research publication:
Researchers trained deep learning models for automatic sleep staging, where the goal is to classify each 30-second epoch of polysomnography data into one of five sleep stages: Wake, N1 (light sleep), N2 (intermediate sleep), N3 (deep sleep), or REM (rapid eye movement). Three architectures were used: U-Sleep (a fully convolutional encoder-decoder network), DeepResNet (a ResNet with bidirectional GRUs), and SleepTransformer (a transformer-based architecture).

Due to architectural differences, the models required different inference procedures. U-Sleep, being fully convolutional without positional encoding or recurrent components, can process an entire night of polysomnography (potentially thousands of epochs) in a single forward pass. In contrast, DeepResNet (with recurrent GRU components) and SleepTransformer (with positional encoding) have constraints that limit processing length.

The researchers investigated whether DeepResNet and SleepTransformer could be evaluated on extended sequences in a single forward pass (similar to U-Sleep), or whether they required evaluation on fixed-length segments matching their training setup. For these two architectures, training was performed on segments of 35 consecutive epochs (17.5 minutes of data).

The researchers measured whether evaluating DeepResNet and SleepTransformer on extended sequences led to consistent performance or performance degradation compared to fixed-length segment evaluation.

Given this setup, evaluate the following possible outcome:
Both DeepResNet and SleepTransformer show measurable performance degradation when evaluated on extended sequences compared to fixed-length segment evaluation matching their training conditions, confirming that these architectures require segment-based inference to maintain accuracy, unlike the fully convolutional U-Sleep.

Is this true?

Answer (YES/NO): YES